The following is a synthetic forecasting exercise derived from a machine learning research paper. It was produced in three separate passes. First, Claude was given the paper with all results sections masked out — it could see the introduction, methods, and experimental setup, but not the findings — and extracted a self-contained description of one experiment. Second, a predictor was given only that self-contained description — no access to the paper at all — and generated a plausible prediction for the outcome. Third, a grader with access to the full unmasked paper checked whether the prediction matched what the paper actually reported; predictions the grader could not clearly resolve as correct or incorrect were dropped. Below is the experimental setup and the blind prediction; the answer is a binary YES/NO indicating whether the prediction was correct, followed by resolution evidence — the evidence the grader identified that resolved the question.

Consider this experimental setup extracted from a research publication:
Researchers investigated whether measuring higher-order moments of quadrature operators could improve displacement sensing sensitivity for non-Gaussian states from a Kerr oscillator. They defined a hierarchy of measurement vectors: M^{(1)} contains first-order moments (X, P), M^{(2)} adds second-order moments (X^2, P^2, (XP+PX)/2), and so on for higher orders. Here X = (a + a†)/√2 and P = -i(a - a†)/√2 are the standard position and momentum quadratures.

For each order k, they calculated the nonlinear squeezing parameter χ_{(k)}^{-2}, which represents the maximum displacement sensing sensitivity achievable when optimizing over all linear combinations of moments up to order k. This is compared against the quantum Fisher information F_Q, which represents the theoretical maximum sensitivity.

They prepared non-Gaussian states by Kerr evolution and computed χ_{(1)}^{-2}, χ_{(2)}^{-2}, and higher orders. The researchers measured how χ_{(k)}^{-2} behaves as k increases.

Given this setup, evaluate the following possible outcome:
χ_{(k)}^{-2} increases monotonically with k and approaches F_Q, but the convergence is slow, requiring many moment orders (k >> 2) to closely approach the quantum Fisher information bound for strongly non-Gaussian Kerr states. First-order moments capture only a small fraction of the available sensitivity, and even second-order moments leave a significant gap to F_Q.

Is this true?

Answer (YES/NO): NO